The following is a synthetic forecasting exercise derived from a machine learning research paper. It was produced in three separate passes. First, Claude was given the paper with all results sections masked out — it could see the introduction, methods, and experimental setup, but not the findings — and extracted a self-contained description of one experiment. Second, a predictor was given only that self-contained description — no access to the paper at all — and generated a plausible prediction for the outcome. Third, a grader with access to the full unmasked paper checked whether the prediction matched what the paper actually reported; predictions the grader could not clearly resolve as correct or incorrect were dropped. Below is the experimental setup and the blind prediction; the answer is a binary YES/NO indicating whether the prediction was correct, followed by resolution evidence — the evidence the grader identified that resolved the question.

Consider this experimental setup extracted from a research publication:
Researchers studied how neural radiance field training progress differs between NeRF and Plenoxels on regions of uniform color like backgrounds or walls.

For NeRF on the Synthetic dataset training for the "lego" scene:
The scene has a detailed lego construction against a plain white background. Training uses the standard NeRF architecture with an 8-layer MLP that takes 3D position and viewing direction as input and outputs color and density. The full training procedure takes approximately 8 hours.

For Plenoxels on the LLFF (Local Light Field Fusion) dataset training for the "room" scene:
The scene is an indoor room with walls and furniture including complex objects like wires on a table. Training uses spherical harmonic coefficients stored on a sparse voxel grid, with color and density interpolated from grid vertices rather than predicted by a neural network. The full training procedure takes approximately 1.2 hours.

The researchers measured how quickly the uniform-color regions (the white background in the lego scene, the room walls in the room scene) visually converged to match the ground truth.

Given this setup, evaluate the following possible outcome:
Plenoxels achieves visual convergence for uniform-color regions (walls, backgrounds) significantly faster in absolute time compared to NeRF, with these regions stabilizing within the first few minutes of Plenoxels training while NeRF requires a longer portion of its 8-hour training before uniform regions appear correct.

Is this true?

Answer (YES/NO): NO